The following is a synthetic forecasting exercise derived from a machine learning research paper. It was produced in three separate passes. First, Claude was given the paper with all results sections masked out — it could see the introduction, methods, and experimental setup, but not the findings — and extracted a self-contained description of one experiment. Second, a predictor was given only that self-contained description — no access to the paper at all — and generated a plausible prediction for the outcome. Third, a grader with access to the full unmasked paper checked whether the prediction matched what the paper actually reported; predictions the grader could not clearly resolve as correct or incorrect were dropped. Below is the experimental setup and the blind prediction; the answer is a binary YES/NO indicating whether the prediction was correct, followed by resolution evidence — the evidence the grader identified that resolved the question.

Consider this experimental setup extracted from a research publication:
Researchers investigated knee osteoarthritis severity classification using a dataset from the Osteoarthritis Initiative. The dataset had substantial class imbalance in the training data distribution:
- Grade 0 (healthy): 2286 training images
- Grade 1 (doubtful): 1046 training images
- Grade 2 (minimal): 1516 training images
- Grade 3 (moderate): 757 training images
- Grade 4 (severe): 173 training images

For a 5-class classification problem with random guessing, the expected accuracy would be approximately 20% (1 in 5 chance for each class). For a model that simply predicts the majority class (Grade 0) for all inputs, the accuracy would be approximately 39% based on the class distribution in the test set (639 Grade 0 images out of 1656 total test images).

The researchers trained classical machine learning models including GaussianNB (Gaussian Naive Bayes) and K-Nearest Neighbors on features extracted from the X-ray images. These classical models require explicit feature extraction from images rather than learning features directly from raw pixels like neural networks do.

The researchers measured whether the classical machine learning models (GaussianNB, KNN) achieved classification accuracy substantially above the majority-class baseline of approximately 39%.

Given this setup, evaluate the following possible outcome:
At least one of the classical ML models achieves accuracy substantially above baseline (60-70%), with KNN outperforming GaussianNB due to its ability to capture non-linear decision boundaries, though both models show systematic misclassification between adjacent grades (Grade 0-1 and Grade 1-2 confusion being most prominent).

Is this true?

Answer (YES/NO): NO